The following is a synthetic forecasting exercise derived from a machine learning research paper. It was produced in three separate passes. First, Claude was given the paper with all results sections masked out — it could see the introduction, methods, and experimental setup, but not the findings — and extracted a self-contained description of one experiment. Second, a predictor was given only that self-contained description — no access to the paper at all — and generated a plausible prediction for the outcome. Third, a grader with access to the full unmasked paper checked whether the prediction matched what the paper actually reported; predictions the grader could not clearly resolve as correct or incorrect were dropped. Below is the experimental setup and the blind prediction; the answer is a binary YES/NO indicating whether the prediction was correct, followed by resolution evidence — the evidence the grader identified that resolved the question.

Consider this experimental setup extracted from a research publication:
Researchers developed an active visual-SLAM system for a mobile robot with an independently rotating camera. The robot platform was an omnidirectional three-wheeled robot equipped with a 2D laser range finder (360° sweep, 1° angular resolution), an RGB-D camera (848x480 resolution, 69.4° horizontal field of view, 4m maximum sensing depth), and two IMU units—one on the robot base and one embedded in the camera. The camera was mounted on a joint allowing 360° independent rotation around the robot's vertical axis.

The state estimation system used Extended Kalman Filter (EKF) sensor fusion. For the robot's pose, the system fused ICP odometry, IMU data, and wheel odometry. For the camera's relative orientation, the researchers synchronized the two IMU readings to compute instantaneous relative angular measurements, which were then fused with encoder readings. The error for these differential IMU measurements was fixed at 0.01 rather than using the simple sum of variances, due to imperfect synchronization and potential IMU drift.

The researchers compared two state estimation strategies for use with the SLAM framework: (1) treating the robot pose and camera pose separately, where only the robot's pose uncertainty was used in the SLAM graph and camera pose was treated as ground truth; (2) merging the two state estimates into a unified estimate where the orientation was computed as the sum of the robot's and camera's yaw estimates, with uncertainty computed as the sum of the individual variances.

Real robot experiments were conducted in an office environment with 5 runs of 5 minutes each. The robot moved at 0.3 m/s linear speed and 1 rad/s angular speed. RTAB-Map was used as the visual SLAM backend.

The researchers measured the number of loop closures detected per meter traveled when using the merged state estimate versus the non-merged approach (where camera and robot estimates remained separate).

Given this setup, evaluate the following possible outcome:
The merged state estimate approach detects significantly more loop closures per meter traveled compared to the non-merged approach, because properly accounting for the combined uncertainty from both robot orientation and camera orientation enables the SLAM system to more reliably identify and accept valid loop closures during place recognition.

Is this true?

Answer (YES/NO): YES